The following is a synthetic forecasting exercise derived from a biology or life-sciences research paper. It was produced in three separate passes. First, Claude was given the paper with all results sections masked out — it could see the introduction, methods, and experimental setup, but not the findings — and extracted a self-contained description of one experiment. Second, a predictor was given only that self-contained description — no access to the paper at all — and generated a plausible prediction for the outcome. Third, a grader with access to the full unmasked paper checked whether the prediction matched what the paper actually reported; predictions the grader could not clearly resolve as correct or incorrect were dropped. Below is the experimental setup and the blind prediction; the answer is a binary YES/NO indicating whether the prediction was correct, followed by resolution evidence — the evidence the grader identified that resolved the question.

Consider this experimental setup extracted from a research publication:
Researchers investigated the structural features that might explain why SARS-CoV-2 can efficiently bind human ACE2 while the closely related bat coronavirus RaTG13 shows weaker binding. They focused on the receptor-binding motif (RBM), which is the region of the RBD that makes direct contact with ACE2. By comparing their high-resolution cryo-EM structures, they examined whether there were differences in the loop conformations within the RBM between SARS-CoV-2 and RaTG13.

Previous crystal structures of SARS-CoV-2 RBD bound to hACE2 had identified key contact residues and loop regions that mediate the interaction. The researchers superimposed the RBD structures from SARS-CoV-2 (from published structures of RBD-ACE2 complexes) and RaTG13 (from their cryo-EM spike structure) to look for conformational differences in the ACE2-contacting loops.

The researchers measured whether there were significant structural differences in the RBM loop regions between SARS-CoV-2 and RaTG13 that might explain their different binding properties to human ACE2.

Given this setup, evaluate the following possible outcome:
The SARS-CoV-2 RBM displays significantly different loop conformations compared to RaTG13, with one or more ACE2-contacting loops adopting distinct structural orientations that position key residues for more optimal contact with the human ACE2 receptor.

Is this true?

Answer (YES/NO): NO